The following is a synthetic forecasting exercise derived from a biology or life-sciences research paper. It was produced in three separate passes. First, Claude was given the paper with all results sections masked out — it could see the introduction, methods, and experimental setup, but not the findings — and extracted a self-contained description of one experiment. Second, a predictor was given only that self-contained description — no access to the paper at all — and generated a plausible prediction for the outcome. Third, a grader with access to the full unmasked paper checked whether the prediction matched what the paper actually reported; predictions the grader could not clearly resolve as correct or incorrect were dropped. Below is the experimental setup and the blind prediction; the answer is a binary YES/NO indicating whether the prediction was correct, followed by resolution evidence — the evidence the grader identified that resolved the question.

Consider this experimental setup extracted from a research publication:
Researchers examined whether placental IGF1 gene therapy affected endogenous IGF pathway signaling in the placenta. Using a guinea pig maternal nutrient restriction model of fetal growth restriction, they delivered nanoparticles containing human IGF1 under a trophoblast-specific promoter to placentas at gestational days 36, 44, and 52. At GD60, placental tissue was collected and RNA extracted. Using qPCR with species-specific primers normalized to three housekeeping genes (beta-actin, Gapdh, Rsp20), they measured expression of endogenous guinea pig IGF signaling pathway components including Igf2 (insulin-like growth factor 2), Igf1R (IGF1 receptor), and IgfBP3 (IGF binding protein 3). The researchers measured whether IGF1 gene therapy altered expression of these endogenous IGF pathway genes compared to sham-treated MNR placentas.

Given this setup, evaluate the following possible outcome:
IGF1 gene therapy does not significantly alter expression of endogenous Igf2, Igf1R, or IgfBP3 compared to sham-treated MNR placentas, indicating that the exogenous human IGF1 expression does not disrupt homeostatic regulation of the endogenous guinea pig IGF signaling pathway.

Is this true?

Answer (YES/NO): NO